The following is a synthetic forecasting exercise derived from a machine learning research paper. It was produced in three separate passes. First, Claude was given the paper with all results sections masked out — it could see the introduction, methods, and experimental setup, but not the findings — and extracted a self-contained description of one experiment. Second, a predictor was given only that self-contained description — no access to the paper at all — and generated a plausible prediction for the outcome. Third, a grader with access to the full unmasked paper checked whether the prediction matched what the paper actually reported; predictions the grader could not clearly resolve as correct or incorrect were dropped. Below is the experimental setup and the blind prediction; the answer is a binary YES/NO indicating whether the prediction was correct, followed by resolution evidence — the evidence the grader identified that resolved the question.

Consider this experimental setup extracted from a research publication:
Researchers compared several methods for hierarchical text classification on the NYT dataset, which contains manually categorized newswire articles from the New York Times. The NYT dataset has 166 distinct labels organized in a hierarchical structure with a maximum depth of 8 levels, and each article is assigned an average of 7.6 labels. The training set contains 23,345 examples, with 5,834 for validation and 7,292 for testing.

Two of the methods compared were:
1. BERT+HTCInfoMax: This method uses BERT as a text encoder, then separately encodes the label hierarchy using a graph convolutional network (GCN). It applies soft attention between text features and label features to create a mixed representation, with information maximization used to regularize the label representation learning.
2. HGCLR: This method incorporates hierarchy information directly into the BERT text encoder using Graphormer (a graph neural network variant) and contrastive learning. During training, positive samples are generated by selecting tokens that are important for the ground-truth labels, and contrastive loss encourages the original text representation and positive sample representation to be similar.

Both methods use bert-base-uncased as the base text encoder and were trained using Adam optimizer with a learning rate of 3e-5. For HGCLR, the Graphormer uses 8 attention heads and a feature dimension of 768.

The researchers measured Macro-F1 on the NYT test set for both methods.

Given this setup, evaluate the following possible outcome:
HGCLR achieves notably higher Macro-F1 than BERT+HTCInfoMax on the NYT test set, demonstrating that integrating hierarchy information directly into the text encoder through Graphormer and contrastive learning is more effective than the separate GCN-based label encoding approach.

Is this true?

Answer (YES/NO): NO